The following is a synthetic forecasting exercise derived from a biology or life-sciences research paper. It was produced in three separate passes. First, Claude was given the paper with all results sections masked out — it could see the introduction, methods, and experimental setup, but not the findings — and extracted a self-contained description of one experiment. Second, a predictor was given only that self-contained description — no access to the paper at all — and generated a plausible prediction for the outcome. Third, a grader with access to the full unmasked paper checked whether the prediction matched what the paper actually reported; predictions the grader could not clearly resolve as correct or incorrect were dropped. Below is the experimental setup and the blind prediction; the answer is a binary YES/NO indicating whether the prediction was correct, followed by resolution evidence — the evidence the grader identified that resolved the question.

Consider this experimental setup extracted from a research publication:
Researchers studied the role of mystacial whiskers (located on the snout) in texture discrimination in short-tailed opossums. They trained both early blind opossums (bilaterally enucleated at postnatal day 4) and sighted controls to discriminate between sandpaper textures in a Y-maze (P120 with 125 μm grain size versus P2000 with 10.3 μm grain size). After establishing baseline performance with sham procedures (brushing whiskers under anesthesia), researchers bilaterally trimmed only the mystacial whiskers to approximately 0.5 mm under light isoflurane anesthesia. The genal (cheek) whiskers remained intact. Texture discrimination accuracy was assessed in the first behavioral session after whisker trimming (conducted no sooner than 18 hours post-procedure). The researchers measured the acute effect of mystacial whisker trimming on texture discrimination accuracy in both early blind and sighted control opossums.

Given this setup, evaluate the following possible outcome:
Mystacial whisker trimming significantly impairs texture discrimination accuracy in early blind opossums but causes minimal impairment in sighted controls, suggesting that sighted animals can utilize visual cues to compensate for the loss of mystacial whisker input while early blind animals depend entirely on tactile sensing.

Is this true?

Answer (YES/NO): NO